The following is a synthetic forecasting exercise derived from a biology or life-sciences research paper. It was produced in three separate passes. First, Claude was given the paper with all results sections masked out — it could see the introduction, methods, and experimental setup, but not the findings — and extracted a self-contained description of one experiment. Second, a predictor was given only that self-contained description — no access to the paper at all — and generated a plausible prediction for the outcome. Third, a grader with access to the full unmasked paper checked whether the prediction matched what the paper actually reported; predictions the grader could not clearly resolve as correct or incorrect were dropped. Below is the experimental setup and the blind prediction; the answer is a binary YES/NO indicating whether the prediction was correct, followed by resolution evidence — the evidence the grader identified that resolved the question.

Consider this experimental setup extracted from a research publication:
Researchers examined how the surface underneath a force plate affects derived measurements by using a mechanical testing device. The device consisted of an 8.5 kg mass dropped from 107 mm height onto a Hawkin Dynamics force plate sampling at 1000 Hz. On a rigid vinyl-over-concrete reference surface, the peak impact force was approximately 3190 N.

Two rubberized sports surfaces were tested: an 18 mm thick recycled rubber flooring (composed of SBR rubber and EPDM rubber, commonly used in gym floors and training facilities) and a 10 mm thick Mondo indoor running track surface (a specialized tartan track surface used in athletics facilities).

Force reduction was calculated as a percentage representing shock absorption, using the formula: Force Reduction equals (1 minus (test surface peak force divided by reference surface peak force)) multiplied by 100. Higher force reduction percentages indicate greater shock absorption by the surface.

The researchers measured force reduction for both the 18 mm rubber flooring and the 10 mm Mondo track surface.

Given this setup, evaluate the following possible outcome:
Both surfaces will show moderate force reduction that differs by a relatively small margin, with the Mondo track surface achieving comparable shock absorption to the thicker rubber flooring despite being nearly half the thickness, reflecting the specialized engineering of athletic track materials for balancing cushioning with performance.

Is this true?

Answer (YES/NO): NO